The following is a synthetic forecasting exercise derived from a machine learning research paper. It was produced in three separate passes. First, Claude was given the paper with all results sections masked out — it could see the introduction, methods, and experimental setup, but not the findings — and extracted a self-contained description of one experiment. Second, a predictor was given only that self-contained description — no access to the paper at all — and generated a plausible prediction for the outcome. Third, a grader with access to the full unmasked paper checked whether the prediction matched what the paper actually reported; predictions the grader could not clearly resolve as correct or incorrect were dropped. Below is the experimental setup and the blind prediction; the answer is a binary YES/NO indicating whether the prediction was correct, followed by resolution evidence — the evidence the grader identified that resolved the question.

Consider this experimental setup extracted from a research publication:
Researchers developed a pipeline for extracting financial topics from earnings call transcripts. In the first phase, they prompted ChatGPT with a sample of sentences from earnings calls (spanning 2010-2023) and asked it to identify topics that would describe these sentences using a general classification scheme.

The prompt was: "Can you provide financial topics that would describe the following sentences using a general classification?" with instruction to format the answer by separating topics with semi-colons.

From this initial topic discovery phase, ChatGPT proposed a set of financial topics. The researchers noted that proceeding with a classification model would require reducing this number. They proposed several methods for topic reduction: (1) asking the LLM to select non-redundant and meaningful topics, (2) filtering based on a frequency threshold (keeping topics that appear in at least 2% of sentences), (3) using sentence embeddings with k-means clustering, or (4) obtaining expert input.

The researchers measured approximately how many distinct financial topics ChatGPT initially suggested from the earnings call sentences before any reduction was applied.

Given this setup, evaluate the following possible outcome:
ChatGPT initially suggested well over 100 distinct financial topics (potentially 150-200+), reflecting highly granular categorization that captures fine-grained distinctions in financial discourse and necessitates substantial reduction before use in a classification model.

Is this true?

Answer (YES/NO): NO